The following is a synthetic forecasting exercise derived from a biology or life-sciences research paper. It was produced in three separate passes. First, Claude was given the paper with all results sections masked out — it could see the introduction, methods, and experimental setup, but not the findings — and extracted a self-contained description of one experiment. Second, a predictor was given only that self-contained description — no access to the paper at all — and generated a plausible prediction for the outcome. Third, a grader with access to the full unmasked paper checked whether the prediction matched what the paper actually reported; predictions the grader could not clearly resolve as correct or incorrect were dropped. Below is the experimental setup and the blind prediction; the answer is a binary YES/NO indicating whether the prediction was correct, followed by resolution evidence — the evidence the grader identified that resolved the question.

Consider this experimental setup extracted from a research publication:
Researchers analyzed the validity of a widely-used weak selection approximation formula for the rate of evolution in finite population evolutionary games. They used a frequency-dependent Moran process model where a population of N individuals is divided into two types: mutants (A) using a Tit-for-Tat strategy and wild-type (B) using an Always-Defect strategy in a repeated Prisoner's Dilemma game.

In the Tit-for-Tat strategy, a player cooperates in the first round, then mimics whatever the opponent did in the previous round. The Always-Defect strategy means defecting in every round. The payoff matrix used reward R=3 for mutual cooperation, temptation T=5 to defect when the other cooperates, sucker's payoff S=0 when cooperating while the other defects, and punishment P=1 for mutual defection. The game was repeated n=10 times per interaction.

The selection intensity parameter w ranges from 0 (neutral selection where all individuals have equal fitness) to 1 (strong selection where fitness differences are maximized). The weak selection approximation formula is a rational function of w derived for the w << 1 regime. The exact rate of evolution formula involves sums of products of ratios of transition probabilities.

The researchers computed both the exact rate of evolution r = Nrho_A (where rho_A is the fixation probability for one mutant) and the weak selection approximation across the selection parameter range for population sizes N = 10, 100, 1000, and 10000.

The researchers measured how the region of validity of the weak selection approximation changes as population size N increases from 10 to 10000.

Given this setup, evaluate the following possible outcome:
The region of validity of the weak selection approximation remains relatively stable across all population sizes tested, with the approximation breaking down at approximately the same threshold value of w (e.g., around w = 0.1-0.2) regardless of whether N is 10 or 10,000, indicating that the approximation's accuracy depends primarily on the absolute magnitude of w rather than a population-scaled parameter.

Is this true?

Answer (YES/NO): NO